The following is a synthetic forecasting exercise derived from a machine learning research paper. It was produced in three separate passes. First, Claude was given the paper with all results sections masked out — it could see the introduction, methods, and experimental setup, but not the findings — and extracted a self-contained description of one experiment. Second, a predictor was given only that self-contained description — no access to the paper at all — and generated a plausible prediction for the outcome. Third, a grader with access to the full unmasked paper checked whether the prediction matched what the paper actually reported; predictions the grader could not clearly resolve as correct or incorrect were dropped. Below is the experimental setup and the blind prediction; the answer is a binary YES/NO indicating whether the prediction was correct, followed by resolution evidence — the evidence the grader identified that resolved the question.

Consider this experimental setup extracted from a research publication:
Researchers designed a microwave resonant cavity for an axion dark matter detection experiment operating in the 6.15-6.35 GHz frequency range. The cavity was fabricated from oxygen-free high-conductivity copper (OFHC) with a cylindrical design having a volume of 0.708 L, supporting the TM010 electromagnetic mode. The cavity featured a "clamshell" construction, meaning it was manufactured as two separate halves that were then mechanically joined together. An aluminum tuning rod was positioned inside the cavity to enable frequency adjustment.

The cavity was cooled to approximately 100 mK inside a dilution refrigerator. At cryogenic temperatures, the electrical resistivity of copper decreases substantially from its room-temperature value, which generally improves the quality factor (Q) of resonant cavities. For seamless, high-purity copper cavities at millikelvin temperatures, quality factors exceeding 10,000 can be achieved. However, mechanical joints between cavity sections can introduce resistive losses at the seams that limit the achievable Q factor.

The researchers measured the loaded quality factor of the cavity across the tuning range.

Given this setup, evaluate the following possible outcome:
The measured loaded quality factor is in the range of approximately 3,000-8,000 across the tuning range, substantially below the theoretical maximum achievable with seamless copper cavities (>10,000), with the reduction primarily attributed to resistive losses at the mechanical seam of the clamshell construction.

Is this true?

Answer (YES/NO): NO